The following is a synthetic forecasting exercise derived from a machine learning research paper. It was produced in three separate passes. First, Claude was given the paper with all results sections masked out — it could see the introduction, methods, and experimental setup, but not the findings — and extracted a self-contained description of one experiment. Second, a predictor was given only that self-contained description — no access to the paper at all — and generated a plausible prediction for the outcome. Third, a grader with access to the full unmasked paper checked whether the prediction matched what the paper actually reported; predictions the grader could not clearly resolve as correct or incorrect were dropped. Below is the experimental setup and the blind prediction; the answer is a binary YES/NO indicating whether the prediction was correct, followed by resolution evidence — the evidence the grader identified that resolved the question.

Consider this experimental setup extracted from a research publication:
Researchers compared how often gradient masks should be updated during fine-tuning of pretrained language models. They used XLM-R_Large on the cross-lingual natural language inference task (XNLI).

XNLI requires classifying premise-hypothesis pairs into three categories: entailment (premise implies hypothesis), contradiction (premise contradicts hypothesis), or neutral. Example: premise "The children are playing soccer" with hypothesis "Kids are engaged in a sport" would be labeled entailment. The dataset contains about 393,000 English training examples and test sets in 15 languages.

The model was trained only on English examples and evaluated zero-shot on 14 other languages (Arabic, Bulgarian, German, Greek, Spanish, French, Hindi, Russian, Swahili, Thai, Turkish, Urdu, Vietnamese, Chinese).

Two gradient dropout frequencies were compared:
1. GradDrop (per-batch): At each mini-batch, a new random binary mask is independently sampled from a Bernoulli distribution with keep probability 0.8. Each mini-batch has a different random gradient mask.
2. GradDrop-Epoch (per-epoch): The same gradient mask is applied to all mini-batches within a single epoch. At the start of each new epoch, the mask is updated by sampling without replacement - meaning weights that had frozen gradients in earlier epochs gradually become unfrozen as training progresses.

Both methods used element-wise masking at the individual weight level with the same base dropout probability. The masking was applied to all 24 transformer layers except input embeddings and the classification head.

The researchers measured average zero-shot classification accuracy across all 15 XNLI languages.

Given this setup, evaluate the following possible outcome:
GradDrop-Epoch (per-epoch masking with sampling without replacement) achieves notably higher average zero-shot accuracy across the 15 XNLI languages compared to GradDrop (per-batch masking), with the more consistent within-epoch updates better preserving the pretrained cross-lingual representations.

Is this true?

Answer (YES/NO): NO